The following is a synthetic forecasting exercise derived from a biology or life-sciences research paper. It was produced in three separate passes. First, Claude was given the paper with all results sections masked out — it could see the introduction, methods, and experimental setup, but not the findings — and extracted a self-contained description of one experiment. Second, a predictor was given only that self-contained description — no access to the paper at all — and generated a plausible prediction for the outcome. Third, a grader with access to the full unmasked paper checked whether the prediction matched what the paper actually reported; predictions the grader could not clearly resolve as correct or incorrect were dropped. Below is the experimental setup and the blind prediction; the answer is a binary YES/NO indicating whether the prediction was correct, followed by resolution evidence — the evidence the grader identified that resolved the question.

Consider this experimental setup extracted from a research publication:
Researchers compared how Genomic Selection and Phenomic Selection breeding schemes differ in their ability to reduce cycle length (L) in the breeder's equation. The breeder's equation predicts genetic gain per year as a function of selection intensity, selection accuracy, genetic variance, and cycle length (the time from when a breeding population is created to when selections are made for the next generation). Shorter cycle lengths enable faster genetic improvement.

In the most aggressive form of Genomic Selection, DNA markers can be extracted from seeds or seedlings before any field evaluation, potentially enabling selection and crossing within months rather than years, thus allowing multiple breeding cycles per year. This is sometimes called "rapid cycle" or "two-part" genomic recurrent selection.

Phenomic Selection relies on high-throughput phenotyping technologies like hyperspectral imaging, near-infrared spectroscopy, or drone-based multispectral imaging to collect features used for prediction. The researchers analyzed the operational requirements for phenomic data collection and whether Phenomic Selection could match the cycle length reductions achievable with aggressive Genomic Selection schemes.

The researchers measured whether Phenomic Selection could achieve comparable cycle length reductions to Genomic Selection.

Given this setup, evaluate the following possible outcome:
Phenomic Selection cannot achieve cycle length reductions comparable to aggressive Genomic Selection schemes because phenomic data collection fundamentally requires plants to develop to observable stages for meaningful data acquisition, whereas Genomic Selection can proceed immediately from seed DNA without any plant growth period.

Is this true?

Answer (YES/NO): YES